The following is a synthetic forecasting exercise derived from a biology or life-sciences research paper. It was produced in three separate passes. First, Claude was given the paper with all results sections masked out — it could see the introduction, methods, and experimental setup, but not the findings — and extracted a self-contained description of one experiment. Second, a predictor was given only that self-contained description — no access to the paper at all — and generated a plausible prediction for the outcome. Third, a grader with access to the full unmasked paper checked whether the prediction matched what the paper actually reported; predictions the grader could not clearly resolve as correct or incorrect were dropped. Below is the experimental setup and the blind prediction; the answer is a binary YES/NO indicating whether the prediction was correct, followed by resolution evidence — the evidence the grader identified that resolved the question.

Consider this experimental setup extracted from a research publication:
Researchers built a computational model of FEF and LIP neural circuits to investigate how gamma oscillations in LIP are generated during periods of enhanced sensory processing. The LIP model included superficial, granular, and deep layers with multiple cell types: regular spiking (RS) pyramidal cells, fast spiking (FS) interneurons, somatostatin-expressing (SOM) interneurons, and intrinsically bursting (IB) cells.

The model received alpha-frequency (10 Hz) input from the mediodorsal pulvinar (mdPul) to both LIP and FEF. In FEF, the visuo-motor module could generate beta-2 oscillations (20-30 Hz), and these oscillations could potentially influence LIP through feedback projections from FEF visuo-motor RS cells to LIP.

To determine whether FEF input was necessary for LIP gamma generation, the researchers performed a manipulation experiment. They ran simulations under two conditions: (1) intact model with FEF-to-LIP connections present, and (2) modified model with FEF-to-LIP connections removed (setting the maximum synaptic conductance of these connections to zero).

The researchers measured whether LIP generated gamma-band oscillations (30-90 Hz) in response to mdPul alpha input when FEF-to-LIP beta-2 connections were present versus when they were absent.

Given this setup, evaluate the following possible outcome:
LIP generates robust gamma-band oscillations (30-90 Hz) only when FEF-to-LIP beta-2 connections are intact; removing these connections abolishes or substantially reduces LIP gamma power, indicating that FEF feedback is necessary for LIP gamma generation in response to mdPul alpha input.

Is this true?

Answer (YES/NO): YES